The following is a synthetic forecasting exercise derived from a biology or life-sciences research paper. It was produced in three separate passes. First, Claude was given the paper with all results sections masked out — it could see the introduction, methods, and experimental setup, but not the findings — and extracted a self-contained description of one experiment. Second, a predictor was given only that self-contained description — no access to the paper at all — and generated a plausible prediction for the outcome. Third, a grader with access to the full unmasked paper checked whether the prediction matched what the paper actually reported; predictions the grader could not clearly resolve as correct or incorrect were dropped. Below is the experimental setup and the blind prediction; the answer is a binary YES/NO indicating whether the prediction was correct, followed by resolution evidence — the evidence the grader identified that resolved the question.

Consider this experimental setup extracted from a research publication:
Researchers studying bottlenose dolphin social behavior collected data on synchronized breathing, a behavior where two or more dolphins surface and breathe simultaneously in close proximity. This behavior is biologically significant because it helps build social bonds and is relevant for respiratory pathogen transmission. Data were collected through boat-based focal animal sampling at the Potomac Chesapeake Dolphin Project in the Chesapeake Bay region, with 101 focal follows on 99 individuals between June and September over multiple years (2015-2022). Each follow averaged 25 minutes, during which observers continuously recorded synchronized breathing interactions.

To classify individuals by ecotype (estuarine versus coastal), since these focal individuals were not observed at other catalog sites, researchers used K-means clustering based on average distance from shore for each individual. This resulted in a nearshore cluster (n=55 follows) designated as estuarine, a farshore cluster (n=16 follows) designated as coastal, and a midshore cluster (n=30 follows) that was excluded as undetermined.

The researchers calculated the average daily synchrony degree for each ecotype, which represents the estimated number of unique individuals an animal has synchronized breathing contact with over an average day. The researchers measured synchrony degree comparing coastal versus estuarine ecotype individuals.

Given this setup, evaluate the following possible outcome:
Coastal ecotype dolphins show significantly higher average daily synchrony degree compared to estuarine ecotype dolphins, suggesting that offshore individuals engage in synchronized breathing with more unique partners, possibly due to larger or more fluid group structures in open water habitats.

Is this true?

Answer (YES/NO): NO